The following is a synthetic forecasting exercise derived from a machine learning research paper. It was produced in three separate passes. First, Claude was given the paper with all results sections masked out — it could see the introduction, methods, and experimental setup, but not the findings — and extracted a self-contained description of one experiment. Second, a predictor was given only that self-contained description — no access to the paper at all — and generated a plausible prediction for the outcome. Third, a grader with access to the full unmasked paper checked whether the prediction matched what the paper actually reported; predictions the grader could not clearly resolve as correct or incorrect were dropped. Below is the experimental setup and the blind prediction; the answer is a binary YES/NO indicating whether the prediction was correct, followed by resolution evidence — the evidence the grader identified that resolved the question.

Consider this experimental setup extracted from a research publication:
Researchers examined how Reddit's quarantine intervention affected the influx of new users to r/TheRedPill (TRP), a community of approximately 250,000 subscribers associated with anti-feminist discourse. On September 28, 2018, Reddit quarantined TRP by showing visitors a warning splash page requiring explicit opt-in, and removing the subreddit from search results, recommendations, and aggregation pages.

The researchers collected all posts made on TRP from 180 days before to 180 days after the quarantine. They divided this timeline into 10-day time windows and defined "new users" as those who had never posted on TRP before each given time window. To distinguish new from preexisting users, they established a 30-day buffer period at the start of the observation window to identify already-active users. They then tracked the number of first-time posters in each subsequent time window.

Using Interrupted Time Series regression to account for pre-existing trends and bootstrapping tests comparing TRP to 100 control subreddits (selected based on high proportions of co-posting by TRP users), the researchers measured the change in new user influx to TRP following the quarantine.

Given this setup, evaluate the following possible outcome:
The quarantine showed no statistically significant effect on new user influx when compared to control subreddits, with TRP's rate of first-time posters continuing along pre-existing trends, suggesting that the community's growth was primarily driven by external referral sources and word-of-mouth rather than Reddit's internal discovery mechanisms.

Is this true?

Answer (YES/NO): NO